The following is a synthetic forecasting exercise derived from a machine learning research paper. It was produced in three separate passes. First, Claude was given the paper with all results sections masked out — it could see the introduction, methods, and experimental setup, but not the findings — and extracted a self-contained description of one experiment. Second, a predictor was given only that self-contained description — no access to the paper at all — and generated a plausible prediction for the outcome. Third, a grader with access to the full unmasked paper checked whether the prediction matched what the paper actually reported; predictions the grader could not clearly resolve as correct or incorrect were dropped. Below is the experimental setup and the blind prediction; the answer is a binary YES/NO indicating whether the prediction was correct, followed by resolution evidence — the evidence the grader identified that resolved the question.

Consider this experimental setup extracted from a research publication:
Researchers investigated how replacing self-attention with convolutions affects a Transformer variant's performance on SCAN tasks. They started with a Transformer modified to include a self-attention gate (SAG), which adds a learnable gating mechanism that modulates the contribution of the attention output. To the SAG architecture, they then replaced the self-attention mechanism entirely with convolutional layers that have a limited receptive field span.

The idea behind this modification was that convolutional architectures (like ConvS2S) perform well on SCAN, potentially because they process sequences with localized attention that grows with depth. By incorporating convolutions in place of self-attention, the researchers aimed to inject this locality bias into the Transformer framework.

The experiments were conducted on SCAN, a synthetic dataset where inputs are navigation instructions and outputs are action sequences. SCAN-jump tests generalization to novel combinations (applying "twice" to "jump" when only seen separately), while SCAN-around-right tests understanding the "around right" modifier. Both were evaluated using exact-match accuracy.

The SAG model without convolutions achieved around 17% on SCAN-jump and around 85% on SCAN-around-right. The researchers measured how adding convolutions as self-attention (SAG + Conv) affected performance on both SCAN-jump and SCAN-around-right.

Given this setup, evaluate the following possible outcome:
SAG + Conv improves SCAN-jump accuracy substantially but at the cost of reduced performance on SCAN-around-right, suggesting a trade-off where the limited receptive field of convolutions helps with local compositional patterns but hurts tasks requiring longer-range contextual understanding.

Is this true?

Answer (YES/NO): NO